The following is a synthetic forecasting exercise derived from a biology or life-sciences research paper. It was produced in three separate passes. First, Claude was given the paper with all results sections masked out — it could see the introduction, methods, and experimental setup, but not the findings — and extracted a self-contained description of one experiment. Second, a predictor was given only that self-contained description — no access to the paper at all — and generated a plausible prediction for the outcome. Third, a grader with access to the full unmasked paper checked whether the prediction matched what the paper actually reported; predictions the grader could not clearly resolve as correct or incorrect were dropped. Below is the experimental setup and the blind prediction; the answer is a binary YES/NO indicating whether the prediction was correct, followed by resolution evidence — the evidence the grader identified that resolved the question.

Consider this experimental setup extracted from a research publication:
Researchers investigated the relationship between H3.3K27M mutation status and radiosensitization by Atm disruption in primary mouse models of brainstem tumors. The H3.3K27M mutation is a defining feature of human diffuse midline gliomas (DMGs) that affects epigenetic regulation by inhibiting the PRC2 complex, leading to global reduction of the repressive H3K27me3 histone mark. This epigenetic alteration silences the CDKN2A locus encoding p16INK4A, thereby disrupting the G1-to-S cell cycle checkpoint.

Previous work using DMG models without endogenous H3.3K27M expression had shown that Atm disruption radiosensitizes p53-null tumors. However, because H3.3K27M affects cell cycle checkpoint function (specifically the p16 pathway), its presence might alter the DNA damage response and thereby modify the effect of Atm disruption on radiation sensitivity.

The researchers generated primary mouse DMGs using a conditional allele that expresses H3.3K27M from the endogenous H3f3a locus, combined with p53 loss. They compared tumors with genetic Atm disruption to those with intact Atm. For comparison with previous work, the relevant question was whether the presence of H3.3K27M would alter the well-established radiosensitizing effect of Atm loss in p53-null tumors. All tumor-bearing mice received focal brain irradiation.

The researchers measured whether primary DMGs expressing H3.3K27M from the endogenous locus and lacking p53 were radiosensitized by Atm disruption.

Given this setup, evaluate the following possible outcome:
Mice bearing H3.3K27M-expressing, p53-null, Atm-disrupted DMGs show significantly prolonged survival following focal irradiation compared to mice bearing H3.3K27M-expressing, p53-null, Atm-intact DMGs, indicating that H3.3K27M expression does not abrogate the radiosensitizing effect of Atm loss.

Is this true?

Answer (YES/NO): YES